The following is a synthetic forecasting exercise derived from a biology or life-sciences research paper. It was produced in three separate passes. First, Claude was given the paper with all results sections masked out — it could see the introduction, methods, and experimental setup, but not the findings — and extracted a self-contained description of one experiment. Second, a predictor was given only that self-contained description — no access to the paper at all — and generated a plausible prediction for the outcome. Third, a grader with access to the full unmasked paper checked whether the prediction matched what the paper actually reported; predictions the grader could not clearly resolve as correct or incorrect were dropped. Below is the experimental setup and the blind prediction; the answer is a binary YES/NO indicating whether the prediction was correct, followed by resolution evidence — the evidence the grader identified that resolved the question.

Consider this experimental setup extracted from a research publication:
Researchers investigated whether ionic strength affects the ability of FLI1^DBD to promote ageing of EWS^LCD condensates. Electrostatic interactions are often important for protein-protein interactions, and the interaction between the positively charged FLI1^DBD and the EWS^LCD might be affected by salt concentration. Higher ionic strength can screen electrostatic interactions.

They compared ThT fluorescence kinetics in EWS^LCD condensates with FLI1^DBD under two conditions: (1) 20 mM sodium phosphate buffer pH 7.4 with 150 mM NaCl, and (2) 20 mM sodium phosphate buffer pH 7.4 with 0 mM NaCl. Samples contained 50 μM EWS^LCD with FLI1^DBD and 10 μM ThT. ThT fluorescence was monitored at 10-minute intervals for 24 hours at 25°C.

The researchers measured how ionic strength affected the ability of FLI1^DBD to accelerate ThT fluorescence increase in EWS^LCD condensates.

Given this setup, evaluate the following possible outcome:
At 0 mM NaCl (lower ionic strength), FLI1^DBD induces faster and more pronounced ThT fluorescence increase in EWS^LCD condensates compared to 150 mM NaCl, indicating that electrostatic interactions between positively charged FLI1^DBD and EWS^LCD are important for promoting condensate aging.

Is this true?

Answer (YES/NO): NO